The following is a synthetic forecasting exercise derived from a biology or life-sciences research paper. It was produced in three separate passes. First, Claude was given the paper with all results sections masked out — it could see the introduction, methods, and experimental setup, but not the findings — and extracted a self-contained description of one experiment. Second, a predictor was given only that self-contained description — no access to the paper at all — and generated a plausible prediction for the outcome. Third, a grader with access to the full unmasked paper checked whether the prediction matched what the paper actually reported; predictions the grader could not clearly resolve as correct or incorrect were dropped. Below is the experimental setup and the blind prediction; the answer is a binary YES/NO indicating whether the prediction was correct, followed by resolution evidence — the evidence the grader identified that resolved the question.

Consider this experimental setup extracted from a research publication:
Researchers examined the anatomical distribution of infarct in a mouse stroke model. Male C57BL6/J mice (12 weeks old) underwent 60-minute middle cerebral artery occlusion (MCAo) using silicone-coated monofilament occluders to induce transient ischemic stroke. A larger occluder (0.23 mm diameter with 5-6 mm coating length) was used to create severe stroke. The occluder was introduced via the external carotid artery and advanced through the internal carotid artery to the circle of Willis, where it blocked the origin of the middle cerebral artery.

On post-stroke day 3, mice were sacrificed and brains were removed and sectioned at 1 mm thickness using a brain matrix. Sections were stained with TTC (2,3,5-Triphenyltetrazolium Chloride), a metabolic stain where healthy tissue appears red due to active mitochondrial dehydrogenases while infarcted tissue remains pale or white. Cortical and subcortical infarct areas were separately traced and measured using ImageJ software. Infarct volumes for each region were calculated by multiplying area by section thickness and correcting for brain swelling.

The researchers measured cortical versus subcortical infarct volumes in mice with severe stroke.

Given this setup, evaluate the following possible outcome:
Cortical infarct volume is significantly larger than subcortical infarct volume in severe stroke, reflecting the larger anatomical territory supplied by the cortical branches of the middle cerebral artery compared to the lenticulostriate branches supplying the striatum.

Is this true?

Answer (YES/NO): YES